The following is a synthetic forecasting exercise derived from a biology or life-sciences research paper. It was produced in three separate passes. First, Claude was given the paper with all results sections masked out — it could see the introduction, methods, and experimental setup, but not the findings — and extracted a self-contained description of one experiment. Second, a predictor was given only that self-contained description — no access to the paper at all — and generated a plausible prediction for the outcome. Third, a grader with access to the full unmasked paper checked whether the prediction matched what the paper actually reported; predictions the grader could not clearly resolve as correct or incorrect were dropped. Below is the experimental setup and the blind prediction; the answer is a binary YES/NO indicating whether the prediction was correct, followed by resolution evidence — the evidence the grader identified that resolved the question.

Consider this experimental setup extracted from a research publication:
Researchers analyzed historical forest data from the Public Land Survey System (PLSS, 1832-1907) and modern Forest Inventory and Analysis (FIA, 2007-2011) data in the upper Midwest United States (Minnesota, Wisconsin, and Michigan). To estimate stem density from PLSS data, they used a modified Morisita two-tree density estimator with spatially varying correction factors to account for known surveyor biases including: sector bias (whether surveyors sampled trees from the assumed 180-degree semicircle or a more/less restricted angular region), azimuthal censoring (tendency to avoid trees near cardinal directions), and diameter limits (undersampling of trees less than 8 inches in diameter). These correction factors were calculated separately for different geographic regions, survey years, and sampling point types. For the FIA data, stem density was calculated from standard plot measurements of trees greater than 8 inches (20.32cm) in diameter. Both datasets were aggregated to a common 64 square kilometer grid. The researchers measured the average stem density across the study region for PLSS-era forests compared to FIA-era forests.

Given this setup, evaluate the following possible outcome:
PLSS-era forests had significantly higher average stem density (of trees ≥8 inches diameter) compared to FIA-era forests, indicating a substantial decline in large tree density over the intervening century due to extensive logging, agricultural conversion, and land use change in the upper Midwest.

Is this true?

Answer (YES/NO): NO